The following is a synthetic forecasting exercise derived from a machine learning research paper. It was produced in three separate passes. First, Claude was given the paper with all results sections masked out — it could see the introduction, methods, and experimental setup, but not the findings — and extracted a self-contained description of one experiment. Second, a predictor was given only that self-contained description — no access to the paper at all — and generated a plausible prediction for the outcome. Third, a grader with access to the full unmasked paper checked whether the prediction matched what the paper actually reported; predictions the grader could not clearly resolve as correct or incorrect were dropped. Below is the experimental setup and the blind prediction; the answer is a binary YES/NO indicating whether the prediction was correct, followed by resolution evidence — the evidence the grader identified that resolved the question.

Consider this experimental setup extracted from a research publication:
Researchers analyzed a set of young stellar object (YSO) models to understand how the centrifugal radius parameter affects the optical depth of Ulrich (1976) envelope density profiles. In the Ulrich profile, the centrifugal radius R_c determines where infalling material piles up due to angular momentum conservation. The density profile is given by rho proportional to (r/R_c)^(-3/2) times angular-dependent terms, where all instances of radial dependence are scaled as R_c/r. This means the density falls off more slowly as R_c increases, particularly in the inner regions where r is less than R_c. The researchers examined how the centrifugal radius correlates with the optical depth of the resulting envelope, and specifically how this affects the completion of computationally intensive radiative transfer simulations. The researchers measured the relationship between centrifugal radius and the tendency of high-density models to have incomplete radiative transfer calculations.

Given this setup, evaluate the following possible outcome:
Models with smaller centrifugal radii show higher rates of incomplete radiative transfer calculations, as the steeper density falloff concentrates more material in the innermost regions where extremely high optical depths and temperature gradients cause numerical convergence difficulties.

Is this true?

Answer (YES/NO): NO